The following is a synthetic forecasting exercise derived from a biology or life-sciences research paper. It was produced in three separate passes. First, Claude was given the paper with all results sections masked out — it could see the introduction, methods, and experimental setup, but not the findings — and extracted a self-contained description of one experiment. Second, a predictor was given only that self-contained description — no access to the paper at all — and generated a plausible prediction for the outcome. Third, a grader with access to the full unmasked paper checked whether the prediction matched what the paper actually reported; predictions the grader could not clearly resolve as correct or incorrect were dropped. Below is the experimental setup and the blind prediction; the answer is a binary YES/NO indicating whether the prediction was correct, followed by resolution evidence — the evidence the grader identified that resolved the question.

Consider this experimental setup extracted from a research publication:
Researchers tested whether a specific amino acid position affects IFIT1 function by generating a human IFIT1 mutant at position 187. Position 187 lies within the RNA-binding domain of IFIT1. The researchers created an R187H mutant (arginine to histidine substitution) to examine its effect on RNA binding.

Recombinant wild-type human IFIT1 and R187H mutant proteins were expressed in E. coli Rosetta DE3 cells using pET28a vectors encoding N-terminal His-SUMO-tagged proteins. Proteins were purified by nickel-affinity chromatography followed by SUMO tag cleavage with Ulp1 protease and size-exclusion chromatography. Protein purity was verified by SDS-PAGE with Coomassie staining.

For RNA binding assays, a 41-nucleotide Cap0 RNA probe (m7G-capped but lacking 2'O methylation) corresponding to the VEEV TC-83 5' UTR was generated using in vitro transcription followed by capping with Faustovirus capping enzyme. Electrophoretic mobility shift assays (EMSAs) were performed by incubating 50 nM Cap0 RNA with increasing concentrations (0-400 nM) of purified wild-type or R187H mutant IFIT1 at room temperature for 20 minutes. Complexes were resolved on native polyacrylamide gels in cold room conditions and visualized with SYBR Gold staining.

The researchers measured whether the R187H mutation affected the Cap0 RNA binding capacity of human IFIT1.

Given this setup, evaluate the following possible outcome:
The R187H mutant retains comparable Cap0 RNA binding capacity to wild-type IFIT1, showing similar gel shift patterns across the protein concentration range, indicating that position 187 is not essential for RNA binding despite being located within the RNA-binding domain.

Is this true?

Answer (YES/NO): NO